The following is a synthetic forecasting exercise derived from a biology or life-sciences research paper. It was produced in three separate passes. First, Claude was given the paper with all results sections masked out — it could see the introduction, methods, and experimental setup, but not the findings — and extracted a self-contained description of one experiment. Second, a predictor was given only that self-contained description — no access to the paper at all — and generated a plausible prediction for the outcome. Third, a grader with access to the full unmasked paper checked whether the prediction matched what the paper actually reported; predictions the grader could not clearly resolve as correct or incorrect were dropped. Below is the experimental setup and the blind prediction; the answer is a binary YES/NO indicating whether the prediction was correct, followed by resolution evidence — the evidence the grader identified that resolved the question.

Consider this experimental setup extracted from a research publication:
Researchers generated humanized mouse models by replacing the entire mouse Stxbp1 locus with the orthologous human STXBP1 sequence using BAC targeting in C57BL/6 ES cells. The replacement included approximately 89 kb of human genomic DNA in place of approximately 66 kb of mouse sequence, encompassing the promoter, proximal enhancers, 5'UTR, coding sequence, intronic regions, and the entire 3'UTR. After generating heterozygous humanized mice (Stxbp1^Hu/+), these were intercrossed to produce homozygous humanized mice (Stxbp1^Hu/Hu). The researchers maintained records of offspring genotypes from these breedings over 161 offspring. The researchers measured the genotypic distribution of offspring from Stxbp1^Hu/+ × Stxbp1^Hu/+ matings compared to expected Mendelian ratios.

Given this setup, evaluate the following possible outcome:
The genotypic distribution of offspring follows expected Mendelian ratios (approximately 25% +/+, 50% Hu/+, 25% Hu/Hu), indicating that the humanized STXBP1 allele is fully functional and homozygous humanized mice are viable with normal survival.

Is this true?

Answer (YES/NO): NO